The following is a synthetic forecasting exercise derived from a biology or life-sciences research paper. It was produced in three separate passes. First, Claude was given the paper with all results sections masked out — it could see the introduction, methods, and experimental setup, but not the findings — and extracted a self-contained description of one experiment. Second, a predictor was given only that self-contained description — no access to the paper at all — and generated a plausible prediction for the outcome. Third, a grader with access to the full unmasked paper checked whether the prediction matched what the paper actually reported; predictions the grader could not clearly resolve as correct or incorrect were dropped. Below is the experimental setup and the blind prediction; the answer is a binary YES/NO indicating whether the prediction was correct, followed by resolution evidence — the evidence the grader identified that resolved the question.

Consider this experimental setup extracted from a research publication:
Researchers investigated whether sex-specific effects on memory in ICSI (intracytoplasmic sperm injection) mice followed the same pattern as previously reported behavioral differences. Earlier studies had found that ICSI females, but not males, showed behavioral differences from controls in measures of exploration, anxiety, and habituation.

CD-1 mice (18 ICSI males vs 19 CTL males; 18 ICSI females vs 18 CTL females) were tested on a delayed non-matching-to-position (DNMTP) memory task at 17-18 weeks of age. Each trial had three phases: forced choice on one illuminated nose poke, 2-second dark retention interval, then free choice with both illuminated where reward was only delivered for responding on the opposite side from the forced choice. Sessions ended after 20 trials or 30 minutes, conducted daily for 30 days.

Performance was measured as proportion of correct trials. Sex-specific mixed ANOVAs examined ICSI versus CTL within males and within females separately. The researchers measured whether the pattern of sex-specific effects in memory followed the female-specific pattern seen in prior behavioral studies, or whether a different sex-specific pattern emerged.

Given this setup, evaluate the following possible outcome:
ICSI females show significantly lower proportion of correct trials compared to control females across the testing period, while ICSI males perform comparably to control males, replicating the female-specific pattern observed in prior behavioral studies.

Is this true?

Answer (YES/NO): NO